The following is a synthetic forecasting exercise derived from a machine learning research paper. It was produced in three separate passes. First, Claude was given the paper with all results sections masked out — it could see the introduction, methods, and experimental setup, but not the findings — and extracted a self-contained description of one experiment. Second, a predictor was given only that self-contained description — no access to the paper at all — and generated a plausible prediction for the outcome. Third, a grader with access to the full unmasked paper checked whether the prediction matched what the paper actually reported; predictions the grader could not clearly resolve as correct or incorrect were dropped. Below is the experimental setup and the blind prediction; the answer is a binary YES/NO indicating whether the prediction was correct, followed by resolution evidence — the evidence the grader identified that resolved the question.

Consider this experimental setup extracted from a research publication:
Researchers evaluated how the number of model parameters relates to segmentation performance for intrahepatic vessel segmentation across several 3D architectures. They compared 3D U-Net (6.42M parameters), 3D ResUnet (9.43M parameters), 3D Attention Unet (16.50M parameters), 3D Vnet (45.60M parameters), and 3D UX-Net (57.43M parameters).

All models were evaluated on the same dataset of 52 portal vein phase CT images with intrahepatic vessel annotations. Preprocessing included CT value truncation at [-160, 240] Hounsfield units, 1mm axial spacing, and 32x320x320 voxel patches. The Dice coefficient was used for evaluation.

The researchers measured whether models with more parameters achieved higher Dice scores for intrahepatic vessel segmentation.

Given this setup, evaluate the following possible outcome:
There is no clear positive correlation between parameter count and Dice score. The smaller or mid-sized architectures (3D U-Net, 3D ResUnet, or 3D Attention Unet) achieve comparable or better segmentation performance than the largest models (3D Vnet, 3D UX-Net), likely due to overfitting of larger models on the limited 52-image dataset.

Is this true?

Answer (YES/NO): YES